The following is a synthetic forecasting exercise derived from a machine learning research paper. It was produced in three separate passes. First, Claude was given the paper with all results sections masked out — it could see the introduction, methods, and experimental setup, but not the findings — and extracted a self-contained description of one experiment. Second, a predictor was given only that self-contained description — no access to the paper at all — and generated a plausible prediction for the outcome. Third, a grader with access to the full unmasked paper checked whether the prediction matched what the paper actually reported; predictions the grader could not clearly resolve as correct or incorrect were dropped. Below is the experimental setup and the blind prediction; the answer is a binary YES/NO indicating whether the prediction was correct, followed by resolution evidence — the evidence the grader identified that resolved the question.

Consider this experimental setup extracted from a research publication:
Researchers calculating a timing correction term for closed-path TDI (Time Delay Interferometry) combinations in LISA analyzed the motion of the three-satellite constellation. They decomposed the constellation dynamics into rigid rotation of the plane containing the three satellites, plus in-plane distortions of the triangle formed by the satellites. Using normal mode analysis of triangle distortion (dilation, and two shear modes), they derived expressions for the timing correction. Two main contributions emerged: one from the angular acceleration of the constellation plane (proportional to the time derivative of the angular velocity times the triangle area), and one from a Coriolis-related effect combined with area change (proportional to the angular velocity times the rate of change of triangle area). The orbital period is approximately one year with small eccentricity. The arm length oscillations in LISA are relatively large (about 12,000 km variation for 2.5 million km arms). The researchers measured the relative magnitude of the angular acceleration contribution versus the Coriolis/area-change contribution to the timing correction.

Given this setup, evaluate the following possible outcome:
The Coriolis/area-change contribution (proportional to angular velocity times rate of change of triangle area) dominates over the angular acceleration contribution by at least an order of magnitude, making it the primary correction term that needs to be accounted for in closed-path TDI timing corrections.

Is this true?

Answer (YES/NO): NO